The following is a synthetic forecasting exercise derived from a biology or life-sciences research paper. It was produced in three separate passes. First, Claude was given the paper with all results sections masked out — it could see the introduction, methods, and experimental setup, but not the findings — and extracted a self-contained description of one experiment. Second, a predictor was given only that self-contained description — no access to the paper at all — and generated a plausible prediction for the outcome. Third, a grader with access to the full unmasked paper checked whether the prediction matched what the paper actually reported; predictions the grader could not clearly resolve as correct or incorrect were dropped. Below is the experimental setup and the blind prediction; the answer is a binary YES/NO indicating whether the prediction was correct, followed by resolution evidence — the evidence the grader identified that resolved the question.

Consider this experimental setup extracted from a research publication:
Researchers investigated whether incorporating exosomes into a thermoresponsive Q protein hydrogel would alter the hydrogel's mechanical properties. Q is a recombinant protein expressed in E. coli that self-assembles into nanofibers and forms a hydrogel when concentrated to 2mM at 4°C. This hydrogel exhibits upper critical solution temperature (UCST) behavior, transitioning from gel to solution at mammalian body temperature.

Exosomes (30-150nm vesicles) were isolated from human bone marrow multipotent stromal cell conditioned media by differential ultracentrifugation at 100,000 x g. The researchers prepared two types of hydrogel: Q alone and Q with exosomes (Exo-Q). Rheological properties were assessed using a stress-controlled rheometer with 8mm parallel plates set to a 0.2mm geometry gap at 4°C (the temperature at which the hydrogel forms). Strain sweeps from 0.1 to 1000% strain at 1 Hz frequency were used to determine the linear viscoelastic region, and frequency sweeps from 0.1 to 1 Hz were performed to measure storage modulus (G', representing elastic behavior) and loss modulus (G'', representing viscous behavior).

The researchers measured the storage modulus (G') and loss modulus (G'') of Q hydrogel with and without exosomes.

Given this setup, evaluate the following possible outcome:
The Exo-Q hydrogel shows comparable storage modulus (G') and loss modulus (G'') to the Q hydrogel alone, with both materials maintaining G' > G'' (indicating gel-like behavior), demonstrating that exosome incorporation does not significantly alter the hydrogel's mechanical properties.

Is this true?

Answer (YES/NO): NO